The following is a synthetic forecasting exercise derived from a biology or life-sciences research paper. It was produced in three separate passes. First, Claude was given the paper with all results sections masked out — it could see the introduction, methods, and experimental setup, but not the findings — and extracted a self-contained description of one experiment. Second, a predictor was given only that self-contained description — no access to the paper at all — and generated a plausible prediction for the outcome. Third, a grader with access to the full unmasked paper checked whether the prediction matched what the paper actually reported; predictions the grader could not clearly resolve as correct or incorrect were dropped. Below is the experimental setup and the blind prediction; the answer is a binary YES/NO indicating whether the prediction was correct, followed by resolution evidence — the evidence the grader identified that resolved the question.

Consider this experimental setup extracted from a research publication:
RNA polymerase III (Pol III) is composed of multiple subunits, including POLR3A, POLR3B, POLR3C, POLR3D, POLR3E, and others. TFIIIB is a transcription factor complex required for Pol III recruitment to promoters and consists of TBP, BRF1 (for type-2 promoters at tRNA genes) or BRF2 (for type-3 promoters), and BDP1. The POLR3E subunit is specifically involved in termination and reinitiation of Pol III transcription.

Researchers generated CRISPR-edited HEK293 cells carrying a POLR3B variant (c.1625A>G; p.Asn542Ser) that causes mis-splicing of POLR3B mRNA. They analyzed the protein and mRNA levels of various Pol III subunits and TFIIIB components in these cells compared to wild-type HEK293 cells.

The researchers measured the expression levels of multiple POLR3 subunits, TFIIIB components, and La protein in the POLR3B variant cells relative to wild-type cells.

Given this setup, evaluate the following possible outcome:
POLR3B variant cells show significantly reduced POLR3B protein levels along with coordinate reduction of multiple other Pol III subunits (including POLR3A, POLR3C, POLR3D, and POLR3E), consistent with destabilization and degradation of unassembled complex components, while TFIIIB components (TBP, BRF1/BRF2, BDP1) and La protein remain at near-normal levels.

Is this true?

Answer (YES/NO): NO